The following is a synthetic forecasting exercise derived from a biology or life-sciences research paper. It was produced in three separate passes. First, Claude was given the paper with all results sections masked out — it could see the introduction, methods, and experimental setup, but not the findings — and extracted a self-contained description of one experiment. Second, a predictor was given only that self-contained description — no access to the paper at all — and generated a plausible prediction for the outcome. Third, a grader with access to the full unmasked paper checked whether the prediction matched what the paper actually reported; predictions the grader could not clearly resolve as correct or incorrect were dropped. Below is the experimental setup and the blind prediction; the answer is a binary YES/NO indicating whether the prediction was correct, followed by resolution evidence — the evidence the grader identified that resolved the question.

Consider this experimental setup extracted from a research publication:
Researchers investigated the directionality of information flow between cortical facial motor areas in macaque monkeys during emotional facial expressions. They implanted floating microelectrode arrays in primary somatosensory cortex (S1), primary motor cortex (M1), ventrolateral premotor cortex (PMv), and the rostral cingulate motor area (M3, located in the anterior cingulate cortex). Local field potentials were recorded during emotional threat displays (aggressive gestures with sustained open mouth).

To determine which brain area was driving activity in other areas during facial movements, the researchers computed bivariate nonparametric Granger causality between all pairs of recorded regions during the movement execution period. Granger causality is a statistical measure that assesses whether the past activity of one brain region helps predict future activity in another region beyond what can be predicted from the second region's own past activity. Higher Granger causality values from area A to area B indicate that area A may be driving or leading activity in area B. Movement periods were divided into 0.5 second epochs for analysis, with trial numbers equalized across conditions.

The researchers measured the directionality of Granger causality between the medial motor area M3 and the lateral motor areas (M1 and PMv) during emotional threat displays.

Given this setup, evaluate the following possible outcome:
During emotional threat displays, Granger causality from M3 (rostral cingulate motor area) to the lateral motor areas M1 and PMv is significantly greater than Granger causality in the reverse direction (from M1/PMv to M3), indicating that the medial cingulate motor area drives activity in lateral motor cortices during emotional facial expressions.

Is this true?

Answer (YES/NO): NO